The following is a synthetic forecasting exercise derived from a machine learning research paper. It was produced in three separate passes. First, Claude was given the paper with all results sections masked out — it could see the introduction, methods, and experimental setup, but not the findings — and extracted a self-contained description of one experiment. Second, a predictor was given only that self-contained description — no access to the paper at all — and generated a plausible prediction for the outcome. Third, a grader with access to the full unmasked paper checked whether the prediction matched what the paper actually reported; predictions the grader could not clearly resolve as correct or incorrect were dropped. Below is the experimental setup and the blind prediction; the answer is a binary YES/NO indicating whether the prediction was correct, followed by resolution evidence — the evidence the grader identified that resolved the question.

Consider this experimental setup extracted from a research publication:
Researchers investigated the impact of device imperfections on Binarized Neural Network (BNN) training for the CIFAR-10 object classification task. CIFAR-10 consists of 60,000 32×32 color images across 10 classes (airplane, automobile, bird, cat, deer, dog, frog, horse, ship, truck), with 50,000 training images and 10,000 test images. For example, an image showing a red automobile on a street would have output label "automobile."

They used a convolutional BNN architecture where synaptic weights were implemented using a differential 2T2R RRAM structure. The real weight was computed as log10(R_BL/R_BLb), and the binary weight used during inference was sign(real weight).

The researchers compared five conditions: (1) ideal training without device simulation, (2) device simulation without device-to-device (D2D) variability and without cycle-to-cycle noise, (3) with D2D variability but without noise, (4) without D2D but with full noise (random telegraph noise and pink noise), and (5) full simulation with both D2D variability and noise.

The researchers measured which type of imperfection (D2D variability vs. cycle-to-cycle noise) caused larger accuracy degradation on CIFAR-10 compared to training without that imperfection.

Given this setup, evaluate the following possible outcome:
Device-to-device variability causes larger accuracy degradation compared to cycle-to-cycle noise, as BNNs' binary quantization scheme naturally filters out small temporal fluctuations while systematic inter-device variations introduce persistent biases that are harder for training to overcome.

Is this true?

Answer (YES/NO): YES